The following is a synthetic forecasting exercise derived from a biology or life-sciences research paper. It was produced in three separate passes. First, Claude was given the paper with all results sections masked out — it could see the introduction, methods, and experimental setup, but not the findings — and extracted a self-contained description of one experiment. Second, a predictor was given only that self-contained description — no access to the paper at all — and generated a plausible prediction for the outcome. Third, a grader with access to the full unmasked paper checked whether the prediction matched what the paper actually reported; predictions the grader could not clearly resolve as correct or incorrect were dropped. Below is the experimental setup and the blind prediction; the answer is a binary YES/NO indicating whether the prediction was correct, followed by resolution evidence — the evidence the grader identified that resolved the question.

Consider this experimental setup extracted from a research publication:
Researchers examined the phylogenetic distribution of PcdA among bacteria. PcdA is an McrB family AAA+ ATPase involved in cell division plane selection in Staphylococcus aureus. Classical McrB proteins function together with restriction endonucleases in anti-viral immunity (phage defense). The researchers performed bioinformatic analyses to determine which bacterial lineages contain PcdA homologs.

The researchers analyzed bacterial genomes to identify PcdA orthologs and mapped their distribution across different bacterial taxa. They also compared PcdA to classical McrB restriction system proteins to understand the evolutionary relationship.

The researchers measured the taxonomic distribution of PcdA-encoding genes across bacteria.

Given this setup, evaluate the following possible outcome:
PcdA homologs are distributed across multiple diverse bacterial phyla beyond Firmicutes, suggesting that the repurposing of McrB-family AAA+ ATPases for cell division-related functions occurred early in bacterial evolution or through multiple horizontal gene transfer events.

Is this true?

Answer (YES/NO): NO